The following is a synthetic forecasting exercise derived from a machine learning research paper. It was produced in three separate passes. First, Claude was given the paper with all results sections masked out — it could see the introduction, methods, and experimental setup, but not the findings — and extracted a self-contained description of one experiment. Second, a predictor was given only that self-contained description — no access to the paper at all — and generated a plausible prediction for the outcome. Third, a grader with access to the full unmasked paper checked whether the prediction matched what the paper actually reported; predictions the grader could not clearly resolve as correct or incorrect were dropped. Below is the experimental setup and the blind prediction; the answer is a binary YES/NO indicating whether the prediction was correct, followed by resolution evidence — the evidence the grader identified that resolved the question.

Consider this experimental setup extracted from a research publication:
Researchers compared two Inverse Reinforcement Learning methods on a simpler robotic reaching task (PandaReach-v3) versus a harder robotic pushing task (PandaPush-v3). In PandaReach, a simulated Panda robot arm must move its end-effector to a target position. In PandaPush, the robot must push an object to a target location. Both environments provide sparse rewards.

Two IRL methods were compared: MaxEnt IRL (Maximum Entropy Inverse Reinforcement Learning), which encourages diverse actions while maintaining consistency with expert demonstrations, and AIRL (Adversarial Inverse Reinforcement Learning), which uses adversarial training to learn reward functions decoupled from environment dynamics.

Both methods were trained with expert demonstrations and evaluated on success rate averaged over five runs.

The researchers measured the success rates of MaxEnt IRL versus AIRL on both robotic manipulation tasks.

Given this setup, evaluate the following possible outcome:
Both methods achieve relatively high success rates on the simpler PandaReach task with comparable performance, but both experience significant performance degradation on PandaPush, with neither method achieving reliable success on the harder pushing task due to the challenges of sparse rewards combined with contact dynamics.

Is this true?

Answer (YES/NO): NO